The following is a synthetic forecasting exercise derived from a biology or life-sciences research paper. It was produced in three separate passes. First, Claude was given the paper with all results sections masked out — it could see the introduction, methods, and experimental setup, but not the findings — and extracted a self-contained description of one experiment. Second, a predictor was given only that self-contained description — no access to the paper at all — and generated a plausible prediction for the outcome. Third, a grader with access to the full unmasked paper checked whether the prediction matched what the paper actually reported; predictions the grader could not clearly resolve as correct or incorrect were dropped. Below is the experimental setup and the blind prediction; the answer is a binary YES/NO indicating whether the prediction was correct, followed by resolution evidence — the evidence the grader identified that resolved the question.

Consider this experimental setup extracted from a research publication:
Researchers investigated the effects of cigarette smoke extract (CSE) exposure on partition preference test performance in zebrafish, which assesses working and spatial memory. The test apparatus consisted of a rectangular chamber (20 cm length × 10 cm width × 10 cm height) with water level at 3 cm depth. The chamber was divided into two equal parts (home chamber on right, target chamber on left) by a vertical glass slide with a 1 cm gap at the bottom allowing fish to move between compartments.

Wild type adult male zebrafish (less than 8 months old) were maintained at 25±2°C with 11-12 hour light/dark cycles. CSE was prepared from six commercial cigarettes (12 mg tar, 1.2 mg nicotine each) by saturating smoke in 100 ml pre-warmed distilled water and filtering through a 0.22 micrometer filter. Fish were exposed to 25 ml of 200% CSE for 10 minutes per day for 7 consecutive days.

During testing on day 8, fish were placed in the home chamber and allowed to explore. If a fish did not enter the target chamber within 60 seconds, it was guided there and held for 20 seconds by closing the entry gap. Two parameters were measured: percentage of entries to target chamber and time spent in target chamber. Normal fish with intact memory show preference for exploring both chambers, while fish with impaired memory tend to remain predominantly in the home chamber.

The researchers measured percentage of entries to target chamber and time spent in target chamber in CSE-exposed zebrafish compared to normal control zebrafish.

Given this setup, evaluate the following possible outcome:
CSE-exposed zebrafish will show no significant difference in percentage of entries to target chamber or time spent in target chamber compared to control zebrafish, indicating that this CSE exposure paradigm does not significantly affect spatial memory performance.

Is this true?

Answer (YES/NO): NO